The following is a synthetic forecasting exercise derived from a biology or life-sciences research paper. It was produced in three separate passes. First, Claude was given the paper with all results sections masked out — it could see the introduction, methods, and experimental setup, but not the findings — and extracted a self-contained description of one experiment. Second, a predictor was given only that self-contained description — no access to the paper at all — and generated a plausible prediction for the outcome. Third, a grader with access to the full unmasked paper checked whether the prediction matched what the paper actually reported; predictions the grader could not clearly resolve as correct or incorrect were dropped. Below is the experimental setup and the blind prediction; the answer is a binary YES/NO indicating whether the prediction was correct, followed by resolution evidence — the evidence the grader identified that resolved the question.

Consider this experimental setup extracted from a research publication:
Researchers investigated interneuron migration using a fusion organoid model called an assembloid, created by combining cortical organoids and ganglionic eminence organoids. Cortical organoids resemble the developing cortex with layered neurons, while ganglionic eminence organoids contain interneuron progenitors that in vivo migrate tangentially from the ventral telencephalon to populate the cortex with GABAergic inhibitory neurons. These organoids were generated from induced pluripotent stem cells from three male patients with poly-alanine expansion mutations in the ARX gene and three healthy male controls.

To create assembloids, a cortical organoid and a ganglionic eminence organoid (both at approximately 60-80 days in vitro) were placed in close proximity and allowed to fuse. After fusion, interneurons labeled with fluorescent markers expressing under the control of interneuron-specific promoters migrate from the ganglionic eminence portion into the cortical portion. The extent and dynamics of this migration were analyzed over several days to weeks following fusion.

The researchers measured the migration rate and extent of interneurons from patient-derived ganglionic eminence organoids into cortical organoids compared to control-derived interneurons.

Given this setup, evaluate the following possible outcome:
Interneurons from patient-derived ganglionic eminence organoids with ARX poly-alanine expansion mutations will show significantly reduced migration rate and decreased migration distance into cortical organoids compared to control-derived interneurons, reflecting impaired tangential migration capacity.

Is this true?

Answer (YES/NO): NO